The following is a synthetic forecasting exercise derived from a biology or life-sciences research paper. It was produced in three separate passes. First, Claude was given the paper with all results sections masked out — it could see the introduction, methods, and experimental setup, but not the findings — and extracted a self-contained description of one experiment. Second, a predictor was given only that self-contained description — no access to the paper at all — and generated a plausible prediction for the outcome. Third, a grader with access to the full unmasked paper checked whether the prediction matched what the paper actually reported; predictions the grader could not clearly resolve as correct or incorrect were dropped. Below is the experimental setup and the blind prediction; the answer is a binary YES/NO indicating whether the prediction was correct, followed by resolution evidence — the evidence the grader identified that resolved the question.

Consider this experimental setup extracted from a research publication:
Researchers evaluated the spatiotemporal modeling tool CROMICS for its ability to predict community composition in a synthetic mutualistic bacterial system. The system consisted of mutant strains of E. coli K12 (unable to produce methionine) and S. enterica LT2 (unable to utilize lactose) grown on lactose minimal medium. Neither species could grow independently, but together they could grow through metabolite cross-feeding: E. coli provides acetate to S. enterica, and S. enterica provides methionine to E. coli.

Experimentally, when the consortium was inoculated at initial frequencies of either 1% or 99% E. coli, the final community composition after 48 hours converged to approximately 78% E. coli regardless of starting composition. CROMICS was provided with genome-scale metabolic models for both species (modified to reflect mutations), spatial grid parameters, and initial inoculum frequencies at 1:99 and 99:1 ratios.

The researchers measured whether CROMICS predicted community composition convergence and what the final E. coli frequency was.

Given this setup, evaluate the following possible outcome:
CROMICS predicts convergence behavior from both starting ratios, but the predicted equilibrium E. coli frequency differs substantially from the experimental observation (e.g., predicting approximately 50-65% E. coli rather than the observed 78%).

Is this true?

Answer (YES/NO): NO